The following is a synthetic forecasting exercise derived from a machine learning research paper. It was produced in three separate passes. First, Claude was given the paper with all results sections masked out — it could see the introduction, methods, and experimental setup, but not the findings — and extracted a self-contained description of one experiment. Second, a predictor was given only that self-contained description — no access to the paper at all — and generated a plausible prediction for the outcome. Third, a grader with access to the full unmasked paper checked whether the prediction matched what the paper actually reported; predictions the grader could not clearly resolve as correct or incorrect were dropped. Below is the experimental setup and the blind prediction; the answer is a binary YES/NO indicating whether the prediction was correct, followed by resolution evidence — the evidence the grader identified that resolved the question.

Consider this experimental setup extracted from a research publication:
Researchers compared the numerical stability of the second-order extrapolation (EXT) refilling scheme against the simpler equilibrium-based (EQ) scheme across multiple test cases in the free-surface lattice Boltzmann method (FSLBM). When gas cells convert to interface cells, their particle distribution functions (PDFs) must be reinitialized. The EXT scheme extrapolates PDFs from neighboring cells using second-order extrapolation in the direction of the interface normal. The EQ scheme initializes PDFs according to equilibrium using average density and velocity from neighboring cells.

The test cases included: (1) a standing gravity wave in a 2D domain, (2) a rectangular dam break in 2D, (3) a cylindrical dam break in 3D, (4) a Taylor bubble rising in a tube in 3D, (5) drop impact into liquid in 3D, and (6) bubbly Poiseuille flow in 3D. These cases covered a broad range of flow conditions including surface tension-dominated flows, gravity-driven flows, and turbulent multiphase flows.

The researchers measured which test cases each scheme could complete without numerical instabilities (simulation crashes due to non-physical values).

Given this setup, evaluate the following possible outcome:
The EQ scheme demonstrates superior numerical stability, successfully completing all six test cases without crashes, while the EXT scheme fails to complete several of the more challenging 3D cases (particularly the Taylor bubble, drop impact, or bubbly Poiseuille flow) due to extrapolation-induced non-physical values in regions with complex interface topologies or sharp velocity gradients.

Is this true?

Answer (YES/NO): NO